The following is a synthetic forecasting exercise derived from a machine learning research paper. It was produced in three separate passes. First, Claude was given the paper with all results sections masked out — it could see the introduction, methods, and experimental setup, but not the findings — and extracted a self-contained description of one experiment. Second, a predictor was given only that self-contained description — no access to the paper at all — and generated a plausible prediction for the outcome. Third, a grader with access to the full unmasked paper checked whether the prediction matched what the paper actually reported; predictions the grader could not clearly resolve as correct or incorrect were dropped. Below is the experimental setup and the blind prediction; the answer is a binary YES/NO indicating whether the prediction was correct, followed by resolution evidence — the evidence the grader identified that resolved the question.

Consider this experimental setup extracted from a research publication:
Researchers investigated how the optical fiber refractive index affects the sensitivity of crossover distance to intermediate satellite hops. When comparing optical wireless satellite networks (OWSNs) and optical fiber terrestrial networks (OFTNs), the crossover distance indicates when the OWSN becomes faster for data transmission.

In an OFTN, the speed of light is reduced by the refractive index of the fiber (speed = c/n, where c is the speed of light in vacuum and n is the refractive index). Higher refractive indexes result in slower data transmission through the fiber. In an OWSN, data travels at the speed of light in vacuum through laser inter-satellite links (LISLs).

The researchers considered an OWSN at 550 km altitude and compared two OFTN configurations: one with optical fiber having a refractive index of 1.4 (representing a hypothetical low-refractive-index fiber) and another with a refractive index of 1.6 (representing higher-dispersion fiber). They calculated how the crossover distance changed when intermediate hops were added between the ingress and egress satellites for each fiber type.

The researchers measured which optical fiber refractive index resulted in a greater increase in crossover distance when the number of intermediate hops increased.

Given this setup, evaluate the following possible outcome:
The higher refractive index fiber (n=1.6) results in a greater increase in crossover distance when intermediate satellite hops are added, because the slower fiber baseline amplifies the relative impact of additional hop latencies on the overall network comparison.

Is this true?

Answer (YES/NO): NO